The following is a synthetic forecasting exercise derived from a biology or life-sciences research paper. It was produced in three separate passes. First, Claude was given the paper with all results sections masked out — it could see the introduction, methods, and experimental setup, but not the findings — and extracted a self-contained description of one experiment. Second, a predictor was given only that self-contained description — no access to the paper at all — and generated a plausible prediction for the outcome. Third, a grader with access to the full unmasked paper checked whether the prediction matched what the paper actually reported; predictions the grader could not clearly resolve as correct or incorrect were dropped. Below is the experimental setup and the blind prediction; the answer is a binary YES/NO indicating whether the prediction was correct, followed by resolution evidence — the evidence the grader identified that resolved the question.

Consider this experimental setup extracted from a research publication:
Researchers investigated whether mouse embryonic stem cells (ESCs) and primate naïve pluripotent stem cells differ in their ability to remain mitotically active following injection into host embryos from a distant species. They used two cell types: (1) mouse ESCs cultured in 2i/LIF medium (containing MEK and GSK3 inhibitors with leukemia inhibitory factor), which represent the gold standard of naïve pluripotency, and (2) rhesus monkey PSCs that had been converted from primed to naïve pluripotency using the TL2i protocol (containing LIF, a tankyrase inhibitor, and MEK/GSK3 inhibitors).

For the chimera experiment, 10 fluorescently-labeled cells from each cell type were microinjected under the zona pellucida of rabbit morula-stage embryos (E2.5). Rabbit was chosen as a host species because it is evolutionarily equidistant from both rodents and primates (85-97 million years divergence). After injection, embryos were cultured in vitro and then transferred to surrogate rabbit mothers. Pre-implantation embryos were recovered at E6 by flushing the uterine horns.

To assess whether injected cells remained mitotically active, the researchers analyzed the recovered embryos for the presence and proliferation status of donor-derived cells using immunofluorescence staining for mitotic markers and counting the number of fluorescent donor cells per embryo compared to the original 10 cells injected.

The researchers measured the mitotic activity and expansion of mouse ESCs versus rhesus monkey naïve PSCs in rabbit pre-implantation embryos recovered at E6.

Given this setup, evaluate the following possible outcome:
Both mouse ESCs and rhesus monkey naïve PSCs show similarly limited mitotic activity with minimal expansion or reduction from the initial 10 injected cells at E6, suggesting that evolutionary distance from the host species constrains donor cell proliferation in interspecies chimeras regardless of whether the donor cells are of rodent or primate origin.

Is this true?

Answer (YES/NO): NO